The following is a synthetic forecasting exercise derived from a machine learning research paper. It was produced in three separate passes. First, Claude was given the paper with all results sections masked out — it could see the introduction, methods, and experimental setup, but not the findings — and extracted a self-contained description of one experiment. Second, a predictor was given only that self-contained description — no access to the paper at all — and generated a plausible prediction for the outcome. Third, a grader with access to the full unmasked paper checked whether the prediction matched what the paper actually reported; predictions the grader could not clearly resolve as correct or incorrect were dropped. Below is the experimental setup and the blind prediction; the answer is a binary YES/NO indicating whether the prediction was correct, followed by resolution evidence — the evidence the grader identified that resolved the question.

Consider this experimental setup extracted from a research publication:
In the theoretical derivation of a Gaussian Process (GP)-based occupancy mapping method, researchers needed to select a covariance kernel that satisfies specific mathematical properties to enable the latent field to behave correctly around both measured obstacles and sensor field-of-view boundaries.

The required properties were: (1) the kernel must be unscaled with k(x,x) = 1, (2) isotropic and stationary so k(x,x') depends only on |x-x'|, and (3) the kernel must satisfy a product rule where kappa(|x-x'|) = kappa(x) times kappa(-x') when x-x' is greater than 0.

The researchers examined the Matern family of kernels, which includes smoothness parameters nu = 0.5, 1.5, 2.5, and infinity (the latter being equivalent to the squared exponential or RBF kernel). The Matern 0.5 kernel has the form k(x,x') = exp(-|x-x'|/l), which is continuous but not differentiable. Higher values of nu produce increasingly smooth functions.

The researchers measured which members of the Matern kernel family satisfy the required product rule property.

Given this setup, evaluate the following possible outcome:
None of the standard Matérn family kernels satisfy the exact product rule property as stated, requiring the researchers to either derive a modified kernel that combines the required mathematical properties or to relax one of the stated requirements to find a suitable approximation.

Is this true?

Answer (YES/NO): NO